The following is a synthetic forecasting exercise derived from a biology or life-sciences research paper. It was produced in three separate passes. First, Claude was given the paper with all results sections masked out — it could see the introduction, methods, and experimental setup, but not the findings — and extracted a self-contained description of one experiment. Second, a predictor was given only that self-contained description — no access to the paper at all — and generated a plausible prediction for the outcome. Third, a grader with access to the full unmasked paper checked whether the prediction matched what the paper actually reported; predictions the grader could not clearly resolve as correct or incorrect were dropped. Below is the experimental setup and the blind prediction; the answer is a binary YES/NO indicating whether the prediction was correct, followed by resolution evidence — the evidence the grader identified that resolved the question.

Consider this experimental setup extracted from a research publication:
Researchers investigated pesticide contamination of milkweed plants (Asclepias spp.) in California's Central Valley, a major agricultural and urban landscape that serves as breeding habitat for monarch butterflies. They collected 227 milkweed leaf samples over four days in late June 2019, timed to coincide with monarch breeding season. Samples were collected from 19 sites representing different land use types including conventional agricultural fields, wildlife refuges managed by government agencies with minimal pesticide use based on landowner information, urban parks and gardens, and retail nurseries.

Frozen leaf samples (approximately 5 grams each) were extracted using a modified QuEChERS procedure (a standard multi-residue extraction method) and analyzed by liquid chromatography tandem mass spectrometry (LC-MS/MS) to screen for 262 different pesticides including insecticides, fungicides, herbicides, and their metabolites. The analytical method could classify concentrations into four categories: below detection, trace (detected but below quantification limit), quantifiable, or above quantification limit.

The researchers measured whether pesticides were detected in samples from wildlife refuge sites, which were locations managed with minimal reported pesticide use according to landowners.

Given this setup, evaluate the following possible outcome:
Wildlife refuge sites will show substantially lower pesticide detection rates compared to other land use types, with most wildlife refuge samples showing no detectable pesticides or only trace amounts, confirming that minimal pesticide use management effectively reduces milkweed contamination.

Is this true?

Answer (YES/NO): NO